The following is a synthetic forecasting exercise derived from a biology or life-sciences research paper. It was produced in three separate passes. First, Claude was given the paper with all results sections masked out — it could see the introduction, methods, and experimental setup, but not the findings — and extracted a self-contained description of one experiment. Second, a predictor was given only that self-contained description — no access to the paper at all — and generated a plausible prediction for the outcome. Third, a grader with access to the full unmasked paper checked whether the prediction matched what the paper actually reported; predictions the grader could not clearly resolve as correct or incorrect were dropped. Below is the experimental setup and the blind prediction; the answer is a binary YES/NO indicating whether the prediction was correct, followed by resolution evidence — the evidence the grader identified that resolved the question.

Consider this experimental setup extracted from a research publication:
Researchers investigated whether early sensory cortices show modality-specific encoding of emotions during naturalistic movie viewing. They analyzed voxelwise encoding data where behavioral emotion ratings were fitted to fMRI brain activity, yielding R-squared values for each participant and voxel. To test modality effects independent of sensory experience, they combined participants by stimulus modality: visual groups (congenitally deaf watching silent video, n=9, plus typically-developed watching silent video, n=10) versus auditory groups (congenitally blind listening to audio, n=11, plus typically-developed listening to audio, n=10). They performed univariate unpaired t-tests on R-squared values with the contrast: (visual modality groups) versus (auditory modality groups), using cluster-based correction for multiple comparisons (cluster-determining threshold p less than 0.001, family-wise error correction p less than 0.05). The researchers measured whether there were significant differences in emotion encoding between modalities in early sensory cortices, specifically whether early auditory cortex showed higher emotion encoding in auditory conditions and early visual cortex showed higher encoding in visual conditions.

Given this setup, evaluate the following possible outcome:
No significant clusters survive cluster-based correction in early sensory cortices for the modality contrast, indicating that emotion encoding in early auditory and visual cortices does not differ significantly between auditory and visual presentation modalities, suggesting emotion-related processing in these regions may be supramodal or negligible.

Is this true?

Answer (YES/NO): NO